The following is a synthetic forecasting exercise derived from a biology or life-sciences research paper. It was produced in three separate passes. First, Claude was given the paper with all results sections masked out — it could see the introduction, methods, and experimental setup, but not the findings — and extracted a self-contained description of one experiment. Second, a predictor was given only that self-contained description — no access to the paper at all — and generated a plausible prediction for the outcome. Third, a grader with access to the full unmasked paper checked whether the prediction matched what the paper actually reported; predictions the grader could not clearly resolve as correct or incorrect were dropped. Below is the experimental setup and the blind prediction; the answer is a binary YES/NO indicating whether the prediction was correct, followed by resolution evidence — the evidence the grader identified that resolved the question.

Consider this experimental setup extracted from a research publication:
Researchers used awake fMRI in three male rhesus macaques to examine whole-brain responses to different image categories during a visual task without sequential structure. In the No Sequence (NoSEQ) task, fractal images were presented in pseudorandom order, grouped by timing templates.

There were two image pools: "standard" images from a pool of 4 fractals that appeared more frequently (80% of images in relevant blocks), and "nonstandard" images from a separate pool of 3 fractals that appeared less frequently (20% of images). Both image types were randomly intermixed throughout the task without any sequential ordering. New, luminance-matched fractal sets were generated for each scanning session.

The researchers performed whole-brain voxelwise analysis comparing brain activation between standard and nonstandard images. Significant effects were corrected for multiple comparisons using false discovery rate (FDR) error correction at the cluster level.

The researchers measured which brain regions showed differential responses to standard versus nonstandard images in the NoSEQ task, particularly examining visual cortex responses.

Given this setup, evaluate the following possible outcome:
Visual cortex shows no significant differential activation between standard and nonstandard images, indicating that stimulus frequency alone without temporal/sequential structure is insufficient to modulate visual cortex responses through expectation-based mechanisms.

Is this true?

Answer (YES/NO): NO